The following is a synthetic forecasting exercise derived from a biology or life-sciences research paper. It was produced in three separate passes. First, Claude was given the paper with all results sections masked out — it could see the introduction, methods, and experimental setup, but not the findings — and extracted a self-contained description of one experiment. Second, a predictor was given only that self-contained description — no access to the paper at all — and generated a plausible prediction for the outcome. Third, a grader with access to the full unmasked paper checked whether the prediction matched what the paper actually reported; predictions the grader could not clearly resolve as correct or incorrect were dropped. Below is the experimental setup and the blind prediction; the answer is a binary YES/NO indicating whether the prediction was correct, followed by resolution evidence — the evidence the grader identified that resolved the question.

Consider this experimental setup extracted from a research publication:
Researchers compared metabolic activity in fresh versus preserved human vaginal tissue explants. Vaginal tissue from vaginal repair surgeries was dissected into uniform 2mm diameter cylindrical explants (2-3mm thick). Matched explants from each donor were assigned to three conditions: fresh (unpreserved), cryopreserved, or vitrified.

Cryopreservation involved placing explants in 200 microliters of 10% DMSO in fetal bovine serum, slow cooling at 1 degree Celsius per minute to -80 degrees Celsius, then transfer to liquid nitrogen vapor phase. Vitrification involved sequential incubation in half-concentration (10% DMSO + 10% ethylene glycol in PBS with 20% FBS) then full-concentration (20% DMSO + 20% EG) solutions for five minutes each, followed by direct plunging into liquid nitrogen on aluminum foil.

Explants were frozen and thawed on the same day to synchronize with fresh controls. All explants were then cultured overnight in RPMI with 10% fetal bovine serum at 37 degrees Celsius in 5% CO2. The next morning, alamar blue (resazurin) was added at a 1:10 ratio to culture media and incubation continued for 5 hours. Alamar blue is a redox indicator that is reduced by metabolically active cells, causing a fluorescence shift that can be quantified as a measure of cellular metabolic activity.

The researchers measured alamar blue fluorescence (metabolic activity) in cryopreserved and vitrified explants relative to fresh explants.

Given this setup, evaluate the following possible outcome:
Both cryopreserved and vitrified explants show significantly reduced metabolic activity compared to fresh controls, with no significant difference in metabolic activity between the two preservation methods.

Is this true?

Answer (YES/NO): NO